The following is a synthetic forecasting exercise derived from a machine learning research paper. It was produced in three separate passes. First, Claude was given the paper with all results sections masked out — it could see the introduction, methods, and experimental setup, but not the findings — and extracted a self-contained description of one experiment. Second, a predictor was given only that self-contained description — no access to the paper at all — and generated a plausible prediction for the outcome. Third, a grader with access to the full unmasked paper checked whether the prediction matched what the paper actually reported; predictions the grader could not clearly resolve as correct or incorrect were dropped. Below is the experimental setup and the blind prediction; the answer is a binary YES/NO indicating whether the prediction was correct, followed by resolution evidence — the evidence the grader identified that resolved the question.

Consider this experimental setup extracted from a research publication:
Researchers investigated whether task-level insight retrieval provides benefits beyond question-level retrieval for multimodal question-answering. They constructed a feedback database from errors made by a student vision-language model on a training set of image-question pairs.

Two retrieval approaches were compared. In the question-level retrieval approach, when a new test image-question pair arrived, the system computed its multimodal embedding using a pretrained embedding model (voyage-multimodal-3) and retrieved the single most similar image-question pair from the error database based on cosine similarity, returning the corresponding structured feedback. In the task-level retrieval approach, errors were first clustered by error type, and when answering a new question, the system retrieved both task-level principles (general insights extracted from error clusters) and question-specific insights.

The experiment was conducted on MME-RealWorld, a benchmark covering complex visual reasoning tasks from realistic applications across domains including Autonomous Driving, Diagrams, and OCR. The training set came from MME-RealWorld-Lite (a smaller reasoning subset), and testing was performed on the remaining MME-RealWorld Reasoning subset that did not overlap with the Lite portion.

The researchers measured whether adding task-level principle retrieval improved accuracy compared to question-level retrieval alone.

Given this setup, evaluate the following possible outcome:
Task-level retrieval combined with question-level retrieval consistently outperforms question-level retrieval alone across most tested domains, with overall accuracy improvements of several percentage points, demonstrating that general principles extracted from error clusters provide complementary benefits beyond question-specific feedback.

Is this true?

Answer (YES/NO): NO